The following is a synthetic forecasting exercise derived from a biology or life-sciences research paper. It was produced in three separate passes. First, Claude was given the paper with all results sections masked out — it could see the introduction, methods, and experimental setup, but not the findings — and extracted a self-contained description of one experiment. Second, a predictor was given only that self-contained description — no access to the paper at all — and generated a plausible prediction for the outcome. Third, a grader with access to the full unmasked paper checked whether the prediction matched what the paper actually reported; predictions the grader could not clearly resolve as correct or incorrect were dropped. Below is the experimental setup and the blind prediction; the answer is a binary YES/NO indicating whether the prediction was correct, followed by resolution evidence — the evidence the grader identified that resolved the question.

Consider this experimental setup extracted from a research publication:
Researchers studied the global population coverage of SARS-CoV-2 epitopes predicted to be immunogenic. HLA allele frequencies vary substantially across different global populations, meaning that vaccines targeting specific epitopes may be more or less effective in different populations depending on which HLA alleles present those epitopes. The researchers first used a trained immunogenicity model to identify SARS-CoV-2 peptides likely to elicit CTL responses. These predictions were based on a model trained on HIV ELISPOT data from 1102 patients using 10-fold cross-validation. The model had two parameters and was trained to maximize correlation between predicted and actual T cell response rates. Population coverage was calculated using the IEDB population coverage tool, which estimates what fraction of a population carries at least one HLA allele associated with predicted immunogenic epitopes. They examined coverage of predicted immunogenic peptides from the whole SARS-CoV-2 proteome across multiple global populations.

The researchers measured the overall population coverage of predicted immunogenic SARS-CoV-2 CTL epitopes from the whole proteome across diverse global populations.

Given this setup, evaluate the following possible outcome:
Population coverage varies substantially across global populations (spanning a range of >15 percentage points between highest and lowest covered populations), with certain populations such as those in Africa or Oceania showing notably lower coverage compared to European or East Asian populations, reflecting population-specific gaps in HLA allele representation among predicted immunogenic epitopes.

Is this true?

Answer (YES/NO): NO